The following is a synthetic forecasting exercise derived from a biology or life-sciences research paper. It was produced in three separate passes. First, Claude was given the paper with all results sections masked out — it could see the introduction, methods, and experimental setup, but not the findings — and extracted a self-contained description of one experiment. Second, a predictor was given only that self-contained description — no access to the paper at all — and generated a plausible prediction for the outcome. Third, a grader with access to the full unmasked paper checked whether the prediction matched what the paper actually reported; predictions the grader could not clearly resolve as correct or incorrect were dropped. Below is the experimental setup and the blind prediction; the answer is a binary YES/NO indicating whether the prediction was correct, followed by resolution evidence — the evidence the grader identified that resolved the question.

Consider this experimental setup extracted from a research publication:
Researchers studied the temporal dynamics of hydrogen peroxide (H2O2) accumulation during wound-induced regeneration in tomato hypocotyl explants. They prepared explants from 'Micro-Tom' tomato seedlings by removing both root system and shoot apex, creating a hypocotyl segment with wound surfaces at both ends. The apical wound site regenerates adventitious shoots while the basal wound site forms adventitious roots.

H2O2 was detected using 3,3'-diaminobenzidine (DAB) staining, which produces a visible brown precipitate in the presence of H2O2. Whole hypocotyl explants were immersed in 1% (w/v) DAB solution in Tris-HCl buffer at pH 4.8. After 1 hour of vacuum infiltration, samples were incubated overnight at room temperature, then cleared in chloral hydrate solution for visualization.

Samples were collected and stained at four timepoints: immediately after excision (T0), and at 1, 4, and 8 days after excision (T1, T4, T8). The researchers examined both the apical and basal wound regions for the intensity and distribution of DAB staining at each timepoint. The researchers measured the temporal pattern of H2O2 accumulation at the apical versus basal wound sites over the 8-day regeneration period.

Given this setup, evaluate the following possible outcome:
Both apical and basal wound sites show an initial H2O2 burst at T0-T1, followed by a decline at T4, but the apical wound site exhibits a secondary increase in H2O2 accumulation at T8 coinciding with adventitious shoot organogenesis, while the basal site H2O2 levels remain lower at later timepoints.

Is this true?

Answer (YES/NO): NO